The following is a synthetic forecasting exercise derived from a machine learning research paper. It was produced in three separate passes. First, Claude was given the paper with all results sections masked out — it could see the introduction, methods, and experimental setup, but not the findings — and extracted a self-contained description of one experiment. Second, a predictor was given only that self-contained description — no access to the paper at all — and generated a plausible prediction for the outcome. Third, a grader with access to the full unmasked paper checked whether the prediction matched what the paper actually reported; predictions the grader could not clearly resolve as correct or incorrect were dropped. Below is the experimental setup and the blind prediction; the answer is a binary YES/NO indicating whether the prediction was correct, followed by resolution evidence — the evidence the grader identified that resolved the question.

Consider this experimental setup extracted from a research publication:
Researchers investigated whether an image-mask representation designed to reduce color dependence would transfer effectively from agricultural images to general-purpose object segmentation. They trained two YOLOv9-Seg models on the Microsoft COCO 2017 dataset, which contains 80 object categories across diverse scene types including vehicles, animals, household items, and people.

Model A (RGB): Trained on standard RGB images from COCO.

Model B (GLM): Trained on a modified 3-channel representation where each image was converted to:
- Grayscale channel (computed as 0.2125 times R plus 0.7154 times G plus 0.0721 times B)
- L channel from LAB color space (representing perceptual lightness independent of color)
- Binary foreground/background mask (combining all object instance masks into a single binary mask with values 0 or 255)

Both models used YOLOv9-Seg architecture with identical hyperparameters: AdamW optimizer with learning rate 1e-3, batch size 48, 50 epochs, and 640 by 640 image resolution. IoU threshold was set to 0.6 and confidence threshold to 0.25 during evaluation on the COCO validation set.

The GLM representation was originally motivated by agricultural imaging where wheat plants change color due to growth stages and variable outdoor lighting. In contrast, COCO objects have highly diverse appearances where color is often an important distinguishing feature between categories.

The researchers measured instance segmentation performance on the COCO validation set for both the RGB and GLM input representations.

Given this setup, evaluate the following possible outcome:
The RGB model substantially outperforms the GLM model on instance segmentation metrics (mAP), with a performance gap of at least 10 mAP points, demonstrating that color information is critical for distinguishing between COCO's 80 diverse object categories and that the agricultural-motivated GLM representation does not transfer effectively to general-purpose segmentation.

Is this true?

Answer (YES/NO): NO